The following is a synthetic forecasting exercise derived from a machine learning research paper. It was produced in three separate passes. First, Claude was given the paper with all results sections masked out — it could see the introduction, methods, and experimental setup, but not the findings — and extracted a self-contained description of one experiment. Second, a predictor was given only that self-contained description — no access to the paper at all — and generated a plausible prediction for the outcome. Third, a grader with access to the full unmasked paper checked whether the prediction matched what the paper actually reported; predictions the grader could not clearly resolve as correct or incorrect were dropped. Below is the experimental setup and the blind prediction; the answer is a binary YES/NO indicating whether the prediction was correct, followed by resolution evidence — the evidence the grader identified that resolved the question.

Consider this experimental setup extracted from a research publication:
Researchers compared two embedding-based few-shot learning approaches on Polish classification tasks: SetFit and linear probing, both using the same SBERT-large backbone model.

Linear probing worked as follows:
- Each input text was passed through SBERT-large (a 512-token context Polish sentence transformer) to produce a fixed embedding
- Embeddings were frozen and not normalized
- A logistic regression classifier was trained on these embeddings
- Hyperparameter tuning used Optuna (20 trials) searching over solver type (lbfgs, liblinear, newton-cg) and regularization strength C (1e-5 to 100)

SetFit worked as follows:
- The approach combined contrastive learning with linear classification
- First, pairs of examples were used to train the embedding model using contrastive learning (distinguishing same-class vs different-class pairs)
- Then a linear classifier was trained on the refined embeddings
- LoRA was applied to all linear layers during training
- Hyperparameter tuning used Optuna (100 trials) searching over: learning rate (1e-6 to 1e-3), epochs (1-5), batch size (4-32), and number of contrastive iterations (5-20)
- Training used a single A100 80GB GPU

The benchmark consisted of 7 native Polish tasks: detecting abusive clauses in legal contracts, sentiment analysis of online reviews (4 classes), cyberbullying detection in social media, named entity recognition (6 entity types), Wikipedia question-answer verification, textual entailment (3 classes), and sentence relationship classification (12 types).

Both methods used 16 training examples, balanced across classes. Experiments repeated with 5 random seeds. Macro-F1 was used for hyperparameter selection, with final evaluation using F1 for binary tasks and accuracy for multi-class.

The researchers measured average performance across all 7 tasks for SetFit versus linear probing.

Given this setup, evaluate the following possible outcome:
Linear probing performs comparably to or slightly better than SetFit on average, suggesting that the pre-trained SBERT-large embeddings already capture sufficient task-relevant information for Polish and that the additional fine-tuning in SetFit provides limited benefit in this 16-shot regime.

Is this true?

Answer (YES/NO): NO